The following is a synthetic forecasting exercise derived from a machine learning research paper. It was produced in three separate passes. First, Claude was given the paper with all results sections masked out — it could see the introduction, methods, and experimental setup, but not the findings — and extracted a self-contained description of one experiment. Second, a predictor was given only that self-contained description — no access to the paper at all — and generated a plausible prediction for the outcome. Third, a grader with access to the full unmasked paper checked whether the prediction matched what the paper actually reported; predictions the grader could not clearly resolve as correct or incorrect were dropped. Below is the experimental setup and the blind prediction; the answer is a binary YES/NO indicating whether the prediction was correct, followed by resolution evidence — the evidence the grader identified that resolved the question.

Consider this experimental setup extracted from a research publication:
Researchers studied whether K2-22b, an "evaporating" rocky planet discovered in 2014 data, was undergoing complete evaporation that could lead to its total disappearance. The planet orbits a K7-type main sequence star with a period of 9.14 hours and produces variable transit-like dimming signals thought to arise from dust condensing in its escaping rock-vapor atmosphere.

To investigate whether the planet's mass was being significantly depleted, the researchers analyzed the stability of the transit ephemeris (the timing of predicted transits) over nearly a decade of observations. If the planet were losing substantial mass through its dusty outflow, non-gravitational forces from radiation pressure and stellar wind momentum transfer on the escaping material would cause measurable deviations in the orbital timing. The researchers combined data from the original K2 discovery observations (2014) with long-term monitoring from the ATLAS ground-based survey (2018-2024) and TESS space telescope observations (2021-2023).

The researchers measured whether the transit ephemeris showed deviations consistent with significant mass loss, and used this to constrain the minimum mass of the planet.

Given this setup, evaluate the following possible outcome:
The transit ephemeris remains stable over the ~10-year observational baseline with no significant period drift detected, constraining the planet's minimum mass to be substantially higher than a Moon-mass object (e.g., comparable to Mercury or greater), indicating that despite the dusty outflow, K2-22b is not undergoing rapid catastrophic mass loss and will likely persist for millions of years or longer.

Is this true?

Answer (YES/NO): NO